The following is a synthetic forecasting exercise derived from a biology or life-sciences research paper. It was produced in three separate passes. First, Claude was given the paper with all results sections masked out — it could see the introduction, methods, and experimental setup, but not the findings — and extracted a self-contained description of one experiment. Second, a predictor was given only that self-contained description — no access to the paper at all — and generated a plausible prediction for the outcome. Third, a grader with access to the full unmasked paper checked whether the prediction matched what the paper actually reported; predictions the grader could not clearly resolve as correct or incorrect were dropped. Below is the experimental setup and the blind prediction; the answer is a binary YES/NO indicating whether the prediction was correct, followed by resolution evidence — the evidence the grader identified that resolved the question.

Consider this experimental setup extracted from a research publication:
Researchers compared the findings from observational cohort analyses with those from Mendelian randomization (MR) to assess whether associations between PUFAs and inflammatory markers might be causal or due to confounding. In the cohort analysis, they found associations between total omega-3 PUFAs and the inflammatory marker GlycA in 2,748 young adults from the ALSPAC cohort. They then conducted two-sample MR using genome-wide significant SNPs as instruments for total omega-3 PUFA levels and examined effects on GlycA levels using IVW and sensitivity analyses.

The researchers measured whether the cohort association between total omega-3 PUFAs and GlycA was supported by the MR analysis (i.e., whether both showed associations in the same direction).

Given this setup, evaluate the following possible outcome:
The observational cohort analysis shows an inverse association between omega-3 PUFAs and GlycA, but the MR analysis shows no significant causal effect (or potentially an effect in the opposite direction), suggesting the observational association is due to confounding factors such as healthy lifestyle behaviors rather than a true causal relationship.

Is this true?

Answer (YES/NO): NO